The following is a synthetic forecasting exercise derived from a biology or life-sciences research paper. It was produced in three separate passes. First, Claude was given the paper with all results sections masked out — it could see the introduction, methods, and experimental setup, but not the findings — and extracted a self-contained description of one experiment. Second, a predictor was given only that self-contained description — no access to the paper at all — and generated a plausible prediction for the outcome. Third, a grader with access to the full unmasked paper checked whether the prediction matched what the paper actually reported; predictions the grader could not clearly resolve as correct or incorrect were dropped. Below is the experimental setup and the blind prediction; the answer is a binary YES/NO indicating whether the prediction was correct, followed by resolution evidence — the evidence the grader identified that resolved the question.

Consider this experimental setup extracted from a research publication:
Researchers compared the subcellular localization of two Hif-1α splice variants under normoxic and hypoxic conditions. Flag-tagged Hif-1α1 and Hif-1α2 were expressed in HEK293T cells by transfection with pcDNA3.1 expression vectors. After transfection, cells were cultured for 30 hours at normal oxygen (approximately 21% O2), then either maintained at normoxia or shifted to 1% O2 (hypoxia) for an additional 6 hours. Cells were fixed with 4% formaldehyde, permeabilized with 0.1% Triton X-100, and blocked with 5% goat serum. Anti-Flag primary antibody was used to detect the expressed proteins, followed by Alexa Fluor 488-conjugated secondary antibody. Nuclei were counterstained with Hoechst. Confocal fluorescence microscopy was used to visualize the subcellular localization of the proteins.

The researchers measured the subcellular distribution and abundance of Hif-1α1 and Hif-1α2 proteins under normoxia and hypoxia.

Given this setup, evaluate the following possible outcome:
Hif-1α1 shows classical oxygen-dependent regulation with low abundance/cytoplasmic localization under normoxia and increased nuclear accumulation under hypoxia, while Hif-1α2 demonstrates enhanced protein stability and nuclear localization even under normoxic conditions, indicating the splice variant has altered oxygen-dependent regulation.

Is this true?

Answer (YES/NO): YES